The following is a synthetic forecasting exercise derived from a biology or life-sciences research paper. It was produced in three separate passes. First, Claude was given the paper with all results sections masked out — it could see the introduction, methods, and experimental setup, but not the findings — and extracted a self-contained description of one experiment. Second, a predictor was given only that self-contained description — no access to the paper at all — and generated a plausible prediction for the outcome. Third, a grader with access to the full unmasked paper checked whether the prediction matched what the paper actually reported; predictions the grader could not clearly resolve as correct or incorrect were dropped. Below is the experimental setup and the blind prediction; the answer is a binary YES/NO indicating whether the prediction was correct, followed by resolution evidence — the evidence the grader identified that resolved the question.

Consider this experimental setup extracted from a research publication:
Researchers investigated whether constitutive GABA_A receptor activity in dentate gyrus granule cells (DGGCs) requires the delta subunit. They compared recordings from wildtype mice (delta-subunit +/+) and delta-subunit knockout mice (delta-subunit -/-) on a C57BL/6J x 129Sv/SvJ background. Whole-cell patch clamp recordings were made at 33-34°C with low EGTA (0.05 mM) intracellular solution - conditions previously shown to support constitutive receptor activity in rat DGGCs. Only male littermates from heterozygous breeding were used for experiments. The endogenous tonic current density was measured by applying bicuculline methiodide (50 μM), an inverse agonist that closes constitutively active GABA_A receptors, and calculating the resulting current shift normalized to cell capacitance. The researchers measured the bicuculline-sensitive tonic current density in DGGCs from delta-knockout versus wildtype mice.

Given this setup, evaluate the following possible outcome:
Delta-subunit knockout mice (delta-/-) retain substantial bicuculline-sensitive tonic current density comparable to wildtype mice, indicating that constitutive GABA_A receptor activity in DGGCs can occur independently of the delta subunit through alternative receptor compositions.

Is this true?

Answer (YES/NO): NO